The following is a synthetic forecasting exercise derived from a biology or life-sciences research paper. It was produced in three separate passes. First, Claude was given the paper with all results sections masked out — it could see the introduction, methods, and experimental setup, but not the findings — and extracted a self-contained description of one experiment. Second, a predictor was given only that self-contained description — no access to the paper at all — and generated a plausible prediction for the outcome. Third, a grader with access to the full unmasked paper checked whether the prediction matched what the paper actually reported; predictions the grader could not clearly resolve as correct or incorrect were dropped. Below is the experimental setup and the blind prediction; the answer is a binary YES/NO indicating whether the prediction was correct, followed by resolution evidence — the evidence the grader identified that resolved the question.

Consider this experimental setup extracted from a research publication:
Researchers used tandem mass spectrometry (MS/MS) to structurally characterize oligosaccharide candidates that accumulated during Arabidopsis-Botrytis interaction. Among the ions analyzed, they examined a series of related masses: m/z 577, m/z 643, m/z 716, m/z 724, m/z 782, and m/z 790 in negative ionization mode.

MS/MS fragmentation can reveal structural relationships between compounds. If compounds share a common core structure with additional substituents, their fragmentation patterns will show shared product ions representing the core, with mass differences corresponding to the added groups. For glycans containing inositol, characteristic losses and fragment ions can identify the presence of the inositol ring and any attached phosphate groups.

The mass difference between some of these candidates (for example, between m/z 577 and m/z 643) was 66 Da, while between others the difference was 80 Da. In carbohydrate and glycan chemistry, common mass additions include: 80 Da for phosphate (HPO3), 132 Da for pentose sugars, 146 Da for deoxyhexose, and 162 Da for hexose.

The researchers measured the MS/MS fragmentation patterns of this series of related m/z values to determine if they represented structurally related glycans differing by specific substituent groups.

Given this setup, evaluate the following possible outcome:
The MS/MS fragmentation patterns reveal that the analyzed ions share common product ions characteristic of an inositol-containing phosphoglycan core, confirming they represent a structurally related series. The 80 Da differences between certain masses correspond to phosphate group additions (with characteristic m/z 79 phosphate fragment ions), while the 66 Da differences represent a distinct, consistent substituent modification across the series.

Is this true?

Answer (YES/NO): NO